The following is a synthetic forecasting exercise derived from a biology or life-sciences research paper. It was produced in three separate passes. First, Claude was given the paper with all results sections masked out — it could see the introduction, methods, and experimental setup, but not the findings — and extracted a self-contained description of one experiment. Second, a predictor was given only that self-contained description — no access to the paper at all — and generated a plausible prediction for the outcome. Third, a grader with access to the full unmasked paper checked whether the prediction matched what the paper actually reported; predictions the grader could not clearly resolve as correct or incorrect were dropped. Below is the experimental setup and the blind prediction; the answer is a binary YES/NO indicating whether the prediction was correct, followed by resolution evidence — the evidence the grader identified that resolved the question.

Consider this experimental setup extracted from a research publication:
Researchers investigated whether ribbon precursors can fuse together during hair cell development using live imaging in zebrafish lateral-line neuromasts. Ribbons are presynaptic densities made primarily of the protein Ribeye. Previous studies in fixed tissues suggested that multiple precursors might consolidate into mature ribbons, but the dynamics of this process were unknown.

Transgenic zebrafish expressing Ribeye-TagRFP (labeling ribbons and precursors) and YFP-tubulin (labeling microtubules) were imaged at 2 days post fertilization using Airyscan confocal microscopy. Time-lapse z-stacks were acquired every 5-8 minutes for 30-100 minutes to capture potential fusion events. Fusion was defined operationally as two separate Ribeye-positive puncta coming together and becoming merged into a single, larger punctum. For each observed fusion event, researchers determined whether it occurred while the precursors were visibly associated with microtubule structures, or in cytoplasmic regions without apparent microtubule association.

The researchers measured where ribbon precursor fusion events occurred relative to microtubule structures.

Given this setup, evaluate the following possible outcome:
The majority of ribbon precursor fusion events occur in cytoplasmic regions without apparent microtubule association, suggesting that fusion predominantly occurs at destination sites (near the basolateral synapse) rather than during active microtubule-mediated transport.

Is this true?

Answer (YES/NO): NO